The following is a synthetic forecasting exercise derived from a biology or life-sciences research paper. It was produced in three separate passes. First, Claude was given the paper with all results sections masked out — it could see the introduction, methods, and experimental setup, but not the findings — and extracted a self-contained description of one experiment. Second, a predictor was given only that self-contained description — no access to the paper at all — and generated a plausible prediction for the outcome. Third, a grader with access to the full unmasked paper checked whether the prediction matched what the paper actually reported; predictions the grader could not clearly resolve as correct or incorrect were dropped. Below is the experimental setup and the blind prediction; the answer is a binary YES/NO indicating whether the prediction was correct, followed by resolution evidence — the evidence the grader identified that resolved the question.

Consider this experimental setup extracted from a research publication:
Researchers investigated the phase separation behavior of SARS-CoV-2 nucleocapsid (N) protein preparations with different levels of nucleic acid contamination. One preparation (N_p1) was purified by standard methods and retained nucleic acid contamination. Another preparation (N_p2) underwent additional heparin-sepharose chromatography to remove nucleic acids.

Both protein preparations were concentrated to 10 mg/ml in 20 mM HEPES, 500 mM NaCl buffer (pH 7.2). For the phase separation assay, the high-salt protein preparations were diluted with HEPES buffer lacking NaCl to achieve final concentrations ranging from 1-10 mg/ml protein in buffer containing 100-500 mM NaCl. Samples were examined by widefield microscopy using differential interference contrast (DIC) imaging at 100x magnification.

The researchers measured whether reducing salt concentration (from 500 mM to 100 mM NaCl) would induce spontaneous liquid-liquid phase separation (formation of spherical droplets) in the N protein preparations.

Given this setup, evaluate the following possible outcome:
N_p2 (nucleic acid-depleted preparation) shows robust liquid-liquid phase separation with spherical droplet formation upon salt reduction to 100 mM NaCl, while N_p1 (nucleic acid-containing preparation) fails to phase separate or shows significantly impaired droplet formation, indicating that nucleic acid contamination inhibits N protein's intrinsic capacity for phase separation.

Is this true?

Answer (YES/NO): NO